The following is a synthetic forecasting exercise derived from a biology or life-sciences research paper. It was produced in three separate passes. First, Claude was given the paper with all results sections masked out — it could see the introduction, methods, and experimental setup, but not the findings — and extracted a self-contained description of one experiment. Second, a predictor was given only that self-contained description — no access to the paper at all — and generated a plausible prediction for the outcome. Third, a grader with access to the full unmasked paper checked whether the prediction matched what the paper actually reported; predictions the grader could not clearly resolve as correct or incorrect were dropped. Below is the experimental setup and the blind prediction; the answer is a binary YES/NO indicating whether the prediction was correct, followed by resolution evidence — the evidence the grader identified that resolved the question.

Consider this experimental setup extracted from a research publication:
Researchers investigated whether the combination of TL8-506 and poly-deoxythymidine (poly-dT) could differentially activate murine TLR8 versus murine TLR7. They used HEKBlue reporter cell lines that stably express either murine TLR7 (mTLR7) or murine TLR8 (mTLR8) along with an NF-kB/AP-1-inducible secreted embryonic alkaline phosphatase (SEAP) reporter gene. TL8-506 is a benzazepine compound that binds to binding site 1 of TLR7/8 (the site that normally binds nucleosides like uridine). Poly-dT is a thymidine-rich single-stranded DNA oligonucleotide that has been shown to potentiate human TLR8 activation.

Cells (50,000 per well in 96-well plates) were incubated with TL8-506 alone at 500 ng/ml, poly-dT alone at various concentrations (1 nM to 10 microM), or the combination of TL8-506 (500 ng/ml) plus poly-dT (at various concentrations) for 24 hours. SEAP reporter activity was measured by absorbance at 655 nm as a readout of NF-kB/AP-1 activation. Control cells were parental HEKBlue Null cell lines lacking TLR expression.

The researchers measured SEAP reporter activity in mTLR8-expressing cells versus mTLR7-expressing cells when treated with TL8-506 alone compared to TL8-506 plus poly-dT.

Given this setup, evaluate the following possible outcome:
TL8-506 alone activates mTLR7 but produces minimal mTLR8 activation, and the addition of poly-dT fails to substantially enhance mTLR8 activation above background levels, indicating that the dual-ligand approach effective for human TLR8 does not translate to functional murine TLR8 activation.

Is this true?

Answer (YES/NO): NO